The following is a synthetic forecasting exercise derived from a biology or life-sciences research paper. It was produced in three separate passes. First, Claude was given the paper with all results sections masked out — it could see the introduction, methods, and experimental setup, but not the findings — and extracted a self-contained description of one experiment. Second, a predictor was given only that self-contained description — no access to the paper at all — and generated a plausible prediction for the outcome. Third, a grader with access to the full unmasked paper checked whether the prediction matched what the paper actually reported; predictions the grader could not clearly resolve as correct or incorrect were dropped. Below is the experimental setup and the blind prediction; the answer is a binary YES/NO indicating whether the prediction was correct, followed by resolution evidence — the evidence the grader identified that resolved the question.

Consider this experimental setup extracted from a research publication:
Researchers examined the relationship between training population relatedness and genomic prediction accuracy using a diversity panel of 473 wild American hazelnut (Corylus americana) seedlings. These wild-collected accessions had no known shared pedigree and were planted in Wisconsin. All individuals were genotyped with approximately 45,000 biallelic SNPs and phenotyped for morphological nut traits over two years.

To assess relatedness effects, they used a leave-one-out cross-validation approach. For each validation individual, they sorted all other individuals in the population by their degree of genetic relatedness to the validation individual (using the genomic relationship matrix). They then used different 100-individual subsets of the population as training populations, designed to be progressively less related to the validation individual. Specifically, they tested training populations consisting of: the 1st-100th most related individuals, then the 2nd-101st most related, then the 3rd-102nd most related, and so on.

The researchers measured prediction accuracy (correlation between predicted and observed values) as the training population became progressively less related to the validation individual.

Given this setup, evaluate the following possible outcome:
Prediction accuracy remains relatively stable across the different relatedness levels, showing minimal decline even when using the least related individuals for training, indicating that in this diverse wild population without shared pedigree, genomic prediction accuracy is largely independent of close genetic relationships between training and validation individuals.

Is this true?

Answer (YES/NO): NO